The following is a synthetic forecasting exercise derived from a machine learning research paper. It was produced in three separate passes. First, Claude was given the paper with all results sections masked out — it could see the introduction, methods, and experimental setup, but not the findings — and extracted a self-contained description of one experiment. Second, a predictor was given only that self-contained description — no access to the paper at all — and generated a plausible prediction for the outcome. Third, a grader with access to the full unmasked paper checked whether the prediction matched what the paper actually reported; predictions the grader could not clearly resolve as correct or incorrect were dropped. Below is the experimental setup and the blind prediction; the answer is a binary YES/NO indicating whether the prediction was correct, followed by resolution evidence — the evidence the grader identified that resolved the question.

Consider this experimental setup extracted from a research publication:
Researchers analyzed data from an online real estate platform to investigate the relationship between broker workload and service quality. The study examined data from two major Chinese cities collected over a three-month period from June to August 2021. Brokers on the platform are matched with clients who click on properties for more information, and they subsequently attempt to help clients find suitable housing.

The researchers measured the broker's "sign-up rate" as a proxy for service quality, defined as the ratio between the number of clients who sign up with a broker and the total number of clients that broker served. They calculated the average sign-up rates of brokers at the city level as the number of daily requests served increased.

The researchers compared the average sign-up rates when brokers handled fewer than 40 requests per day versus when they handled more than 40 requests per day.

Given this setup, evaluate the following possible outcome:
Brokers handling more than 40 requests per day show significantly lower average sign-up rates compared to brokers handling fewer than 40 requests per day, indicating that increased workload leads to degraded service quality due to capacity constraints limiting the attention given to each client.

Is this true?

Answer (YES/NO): YES